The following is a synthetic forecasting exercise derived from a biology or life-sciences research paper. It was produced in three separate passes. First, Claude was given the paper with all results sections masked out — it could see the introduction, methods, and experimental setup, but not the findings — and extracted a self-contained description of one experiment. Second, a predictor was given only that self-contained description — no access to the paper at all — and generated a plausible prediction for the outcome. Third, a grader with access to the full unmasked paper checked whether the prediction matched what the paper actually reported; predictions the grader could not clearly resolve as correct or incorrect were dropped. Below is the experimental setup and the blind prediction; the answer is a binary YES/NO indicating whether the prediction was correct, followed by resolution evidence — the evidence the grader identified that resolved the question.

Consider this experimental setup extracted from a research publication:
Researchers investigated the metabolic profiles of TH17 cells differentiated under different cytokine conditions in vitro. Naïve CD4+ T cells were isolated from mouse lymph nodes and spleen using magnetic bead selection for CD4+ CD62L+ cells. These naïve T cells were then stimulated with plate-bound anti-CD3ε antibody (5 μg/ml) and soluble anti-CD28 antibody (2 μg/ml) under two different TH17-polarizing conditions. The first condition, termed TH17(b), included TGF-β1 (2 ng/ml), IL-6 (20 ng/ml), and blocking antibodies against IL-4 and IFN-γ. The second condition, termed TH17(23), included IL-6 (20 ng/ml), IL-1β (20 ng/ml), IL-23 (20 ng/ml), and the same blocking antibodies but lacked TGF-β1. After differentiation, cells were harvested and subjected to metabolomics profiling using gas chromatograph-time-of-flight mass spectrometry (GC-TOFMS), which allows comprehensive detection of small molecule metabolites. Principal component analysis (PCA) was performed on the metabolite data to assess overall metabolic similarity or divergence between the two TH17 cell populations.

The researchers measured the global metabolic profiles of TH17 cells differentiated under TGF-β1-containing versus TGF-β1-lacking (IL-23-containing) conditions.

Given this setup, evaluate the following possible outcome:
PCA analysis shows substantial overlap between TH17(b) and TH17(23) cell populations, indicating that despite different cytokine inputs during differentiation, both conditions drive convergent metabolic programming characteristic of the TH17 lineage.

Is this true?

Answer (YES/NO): NO